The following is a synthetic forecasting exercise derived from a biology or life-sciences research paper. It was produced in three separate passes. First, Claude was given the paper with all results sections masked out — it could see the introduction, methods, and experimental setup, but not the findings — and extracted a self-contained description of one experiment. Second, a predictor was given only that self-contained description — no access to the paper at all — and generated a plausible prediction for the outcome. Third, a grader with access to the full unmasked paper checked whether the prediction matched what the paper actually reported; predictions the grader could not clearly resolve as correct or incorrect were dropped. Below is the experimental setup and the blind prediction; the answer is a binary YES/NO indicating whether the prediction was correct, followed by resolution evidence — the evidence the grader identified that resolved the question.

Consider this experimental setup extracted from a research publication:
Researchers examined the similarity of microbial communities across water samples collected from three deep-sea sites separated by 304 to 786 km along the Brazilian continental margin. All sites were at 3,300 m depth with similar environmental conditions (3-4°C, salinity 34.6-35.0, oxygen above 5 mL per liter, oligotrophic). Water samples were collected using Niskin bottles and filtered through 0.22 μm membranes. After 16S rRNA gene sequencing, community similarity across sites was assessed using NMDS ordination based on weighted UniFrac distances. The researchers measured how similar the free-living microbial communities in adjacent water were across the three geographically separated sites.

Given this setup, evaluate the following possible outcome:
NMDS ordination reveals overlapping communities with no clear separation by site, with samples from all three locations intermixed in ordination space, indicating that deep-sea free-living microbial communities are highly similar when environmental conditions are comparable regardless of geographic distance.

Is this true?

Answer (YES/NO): YES